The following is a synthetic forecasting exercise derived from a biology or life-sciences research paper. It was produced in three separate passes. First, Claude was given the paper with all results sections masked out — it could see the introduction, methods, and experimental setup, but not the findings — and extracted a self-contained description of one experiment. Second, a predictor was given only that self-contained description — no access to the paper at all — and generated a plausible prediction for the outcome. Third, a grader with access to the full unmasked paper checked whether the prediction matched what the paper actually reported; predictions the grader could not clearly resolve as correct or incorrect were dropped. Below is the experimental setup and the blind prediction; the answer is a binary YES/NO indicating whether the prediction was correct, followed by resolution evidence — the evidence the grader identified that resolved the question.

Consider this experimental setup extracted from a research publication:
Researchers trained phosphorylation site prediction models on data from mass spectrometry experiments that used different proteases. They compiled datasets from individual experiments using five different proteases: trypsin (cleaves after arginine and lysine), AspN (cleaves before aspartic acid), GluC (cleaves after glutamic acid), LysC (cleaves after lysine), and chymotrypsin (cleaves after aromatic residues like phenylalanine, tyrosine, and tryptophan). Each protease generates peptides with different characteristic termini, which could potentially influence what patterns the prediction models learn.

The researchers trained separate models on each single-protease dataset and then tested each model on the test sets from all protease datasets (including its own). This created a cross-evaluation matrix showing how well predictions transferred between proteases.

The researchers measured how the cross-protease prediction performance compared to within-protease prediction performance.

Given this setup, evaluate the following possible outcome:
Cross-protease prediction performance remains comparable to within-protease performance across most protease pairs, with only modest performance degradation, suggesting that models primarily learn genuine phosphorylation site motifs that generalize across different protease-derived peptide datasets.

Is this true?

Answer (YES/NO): NO